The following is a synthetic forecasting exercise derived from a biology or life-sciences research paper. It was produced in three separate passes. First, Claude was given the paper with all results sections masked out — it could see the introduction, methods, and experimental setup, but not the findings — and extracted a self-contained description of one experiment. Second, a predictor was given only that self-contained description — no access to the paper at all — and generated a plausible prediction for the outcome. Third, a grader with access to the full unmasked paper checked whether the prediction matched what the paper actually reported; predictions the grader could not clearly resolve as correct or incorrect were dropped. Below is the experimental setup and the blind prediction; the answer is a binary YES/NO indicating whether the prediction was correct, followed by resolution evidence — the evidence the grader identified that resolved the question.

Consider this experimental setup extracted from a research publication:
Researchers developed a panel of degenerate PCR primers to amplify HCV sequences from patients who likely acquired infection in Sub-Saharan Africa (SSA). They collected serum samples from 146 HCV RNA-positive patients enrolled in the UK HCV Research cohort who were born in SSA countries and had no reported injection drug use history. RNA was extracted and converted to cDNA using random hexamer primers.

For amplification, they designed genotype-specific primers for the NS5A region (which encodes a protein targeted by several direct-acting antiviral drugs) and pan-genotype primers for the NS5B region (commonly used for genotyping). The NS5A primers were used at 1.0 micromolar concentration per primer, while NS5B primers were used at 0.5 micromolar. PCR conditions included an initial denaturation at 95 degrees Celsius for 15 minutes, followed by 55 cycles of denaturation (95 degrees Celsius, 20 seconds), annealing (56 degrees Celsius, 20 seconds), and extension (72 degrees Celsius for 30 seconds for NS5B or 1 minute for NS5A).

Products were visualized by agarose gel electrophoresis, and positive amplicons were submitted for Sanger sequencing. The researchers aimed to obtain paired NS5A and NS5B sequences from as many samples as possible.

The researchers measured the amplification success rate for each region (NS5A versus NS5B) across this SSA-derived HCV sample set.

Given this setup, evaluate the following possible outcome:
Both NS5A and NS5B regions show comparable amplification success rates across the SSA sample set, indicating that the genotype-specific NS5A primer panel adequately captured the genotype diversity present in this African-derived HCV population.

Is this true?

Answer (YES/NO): YES